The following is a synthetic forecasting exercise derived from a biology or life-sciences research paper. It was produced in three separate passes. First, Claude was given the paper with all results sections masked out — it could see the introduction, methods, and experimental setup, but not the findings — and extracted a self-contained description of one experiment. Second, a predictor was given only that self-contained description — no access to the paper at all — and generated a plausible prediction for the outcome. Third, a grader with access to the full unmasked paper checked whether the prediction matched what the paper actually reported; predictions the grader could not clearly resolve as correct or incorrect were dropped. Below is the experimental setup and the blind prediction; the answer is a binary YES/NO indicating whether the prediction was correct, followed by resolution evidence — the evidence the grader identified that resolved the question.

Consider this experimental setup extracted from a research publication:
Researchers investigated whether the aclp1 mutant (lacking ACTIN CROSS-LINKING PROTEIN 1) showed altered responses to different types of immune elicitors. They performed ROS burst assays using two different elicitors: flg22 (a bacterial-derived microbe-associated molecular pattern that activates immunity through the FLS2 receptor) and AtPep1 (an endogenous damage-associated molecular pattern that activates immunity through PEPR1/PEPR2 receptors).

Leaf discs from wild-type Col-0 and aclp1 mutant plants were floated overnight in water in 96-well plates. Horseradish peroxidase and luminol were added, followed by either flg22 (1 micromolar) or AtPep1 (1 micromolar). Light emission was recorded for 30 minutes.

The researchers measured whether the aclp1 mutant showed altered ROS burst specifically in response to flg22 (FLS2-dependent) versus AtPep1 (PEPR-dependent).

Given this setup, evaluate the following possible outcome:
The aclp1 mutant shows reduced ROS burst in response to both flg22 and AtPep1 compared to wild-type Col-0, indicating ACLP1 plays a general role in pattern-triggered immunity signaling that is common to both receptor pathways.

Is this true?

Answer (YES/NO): NO